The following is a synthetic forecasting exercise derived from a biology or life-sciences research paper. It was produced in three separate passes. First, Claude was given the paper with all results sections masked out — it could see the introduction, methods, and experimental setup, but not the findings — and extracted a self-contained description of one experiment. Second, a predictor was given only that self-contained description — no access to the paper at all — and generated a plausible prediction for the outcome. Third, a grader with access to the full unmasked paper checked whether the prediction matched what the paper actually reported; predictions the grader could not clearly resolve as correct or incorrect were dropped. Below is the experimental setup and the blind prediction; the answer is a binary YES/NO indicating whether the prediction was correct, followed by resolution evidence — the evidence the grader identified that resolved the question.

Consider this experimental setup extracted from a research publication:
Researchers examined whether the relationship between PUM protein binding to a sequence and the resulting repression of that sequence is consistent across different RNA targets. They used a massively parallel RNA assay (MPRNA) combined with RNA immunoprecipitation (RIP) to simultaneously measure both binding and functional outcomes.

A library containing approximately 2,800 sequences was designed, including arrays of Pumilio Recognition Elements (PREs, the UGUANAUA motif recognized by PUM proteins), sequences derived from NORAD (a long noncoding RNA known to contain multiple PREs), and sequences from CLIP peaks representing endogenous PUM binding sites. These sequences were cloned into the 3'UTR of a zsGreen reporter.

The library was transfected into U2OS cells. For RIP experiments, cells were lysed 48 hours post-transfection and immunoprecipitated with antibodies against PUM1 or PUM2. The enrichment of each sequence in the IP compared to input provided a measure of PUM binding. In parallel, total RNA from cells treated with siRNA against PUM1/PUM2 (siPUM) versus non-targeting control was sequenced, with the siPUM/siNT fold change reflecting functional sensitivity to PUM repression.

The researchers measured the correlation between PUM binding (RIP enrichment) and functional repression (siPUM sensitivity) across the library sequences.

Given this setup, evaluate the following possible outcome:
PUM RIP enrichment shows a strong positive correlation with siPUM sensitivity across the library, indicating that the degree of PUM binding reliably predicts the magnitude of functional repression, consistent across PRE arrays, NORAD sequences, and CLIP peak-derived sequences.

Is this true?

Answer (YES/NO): YES